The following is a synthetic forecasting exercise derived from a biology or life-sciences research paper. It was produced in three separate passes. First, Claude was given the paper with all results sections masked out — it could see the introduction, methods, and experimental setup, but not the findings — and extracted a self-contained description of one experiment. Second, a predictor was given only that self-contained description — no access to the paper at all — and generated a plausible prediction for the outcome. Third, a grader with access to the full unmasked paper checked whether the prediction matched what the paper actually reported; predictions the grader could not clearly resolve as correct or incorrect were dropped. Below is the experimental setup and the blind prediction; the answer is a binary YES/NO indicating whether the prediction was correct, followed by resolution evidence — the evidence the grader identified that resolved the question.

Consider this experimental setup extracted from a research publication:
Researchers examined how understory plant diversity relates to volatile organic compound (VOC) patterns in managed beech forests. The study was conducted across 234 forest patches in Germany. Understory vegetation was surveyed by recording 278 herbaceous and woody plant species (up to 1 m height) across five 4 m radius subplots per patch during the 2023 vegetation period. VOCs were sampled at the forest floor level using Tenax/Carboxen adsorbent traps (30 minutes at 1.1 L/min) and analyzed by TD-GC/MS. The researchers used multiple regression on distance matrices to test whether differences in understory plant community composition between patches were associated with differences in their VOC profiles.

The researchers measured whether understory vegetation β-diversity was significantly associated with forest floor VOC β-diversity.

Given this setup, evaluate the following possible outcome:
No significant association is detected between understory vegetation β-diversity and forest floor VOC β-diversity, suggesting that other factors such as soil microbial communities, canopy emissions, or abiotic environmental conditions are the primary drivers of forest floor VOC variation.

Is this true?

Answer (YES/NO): NO